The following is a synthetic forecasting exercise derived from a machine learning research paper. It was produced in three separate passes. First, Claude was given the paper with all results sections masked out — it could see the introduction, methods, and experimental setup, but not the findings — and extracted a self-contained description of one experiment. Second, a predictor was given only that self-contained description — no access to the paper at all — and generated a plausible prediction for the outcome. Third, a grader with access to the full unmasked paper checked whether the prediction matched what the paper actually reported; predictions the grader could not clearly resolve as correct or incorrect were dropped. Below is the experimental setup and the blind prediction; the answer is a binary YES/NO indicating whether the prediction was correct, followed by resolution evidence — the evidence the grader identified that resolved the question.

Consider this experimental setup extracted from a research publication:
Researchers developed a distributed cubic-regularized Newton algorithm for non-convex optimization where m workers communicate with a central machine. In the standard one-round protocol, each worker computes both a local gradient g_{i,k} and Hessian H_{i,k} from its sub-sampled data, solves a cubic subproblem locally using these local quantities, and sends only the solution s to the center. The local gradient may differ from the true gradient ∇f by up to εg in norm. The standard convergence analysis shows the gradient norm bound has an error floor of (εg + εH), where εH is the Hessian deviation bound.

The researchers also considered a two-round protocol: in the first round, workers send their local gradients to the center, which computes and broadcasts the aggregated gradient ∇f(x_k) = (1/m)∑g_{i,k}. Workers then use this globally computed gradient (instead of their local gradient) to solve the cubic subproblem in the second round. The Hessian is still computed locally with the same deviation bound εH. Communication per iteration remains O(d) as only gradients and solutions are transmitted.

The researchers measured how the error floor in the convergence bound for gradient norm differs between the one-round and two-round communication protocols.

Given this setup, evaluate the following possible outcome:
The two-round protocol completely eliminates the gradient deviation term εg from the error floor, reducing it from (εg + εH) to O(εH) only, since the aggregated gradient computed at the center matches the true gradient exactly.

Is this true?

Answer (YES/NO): YES